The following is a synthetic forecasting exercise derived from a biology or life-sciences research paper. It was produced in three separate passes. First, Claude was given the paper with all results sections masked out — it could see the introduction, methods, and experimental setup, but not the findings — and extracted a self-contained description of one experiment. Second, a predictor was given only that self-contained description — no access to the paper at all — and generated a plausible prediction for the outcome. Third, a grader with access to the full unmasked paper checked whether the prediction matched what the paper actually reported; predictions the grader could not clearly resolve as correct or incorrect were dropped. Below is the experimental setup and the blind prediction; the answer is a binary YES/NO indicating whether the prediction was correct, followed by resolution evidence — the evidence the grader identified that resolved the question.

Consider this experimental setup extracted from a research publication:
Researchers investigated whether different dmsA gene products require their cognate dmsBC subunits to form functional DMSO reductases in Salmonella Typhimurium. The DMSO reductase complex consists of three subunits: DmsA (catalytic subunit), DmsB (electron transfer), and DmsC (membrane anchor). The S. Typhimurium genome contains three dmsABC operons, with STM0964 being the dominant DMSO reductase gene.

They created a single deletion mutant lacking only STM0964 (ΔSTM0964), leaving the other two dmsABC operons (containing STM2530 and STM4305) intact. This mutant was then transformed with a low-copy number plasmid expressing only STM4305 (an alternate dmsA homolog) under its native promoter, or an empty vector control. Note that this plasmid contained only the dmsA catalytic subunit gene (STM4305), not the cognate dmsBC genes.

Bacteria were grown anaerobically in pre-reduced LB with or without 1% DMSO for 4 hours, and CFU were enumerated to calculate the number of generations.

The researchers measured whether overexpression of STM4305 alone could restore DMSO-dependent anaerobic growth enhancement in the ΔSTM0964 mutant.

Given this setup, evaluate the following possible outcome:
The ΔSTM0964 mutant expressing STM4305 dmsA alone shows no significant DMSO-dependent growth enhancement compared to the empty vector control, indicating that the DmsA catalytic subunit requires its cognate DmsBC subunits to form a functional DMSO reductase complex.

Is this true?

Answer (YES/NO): YES